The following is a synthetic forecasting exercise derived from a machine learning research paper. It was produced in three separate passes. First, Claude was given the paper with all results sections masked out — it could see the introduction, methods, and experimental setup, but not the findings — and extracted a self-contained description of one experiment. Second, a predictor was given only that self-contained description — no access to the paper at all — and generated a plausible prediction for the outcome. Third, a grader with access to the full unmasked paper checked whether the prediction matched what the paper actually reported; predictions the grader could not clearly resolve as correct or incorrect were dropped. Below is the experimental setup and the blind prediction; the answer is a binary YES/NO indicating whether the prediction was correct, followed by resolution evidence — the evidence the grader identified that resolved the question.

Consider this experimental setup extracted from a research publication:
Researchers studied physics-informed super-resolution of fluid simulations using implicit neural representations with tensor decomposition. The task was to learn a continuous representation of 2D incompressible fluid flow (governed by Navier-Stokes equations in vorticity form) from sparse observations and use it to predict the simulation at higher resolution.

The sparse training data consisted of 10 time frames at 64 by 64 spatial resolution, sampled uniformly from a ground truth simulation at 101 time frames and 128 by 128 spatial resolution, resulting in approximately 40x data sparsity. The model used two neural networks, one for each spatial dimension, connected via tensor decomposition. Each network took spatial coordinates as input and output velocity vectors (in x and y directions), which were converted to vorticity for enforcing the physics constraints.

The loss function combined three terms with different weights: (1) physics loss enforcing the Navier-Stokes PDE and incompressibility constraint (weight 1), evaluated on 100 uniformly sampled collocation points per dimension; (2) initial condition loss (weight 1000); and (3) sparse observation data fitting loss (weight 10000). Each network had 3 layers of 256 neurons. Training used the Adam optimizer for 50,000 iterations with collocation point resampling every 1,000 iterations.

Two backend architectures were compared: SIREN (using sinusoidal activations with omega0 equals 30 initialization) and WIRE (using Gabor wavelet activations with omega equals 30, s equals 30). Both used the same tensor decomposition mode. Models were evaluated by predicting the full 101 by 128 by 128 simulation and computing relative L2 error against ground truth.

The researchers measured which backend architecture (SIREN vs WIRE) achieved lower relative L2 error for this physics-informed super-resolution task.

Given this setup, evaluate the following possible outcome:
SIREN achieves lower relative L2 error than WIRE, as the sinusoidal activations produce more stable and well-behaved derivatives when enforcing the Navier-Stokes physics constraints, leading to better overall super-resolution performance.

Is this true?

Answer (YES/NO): NO